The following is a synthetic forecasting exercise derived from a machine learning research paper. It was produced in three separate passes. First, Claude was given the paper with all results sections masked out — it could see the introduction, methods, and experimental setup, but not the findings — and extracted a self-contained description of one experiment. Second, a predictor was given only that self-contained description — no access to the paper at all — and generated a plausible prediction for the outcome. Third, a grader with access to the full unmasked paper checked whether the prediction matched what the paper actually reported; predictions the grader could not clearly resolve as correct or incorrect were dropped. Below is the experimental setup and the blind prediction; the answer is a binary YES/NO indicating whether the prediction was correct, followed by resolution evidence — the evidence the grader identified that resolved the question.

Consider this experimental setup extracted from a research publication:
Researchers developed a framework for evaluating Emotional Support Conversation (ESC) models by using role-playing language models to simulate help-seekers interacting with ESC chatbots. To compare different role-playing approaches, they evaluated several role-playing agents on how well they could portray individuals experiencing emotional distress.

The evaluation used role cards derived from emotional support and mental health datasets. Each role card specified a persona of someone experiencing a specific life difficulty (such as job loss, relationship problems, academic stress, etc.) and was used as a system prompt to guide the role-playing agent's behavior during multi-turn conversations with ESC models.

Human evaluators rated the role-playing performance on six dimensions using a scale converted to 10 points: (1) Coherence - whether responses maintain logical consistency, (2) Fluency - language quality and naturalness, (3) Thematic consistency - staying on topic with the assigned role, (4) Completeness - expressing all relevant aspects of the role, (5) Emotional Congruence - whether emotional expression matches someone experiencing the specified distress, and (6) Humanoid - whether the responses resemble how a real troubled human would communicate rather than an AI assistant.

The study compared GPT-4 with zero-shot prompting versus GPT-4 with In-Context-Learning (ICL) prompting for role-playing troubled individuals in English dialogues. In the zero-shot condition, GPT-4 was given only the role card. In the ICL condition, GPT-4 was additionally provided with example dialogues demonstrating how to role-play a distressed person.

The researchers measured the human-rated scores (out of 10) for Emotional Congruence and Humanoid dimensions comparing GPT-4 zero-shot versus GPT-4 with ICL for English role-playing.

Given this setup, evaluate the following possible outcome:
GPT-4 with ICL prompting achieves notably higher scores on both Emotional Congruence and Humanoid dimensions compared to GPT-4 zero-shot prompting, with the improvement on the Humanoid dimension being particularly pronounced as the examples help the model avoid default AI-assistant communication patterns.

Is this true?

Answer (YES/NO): NO